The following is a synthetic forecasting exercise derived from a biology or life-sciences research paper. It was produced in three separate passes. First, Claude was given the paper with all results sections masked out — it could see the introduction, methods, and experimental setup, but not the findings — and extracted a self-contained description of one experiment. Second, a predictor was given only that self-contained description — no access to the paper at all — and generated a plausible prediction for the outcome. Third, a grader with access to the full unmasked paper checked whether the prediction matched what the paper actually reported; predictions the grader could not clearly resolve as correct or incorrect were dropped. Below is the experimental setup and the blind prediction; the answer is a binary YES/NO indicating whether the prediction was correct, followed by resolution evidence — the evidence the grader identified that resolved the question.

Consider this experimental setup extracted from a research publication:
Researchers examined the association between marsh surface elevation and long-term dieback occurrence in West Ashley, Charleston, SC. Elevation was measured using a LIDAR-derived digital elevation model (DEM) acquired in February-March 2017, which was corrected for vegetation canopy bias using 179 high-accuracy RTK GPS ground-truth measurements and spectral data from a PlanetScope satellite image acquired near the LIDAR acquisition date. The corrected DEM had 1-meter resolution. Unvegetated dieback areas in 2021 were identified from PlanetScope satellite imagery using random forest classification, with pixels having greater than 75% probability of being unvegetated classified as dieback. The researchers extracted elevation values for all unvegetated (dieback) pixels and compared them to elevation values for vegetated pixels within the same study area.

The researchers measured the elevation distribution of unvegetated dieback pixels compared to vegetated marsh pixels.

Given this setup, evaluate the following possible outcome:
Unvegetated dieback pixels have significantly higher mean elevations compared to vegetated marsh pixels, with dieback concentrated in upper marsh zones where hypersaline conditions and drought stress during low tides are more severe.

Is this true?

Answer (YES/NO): NO